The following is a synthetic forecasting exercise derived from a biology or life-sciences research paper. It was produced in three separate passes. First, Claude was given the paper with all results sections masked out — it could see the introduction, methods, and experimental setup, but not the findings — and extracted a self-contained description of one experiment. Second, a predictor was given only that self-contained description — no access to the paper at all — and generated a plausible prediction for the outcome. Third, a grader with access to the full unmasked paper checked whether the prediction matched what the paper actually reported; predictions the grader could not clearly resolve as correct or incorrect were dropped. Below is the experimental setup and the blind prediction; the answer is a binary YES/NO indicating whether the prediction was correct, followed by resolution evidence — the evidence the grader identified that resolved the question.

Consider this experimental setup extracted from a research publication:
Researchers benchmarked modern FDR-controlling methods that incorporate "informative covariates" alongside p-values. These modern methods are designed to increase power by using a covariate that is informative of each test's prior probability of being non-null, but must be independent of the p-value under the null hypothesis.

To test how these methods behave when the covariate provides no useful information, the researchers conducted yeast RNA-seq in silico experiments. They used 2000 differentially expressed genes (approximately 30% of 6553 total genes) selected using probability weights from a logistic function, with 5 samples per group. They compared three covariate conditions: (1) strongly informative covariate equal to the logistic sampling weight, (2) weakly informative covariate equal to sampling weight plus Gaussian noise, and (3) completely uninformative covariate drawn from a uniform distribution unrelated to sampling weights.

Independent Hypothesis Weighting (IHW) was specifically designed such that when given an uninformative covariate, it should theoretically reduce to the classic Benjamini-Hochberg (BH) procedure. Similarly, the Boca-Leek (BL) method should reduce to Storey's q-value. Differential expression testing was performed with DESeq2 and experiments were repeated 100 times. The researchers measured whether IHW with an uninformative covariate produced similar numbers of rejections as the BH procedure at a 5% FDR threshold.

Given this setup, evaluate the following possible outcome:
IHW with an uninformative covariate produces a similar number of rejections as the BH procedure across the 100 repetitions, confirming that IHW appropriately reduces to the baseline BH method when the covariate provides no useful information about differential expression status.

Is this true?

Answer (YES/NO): YES